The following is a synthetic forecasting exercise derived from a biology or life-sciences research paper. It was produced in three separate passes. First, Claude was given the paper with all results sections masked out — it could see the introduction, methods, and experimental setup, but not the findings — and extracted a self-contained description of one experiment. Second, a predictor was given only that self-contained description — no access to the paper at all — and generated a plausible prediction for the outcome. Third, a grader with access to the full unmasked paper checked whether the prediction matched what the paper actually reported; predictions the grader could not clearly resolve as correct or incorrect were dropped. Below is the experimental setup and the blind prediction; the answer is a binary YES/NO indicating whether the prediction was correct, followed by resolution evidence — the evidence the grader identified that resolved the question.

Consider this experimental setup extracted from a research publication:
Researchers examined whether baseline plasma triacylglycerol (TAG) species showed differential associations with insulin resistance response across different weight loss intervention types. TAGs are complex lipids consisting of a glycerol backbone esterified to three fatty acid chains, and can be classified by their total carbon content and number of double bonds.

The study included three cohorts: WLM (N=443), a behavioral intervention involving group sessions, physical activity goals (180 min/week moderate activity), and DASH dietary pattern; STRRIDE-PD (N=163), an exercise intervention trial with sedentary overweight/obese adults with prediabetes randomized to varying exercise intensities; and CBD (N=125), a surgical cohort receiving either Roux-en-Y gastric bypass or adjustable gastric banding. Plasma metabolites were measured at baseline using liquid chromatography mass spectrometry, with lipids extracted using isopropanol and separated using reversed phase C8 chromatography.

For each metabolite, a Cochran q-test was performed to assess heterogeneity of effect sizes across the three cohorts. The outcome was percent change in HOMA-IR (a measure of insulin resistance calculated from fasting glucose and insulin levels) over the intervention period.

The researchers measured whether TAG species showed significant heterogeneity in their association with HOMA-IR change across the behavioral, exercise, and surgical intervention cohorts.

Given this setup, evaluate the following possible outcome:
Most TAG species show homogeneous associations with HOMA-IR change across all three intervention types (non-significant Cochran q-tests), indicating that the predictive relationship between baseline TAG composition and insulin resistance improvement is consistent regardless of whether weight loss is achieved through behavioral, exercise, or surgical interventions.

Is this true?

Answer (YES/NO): YES